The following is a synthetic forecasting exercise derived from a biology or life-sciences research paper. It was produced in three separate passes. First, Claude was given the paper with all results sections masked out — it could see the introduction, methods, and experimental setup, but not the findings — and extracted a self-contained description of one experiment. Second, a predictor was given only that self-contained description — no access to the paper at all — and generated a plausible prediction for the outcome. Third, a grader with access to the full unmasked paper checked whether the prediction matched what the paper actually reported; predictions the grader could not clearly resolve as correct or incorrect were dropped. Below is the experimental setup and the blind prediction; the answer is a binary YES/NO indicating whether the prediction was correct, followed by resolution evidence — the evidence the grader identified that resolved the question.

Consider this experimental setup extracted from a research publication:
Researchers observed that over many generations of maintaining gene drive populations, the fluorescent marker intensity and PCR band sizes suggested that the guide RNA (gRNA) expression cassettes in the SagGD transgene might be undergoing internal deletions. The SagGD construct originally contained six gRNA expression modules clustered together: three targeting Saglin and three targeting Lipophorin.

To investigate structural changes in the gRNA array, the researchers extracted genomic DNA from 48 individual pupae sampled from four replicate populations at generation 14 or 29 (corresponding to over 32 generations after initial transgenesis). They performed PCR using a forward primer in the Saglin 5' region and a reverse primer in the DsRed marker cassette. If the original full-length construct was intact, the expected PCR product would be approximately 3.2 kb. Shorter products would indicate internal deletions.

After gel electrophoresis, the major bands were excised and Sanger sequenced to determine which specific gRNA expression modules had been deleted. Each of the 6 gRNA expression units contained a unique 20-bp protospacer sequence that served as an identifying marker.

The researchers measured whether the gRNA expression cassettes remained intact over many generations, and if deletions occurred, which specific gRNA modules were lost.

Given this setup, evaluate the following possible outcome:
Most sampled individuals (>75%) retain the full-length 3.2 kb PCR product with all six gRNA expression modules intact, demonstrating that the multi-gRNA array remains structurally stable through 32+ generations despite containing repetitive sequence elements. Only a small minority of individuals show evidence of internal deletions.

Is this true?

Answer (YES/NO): NO